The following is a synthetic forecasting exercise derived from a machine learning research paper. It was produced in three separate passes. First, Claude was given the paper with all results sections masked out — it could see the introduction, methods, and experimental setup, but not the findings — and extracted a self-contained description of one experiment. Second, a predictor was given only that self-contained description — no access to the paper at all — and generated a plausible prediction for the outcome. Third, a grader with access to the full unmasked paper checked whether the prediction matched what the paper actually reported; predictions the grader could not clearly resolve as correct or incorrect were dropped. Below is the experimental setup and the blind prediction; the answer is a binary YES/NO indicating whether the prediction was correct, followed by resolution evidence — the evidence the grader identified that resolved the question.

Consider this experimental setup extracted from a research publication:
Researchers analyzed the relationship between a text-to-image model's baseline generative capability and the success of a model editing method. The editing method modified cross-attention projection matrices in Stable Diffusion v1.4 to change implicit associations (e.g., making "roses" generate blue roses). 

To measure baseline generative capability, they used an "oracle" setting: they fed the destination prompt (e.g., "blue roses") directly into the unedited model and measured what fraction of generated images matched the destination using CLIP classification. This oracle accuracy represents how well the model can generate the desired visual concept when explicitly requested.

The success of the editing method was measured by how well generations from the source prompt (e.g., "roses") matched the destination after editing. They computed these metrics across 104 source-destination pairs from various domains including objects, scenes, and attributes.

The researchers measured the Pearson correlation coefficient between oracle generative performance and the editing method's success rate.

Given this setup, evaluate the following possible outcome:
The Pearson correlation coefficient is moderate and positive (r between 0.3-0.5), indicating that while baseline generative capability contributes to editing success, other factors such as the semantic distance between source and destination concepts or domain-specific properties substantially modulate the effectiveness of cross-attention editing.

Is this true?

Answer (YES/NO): NO